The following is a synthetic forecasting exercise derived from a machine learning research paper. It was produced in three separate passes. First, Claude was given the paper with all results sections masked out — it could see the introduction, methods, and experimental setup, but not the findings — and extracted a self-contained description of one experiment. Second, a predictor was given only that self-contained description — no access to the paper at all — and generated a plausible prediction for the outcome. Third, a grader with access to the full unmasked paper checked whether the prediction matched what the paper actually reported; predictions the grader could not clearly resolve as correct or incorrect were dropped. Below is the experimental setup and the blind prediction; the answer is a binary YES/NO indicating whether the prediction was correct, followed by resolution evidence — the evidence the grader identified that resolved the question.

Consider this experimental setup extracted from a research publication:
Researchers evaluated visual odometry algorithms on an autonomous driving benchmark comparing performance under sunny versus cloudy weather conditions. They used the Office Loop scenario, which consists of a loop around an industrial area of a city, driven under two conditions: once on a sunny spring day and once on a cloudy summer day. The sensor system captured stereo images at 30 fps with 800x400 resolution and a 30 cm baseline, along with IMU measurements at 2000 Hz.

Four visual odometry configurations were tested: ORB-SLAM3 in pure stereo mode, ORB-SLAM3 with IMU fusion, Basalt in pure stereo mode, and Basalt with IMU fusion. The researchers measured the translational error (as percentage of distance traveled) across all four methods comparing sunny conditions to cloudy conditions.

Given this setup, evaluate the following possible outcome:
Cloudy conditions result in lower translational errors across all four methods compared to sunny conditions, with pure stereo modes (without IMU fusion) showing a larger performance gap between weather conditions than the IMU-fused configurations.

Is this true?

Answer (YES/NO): NO